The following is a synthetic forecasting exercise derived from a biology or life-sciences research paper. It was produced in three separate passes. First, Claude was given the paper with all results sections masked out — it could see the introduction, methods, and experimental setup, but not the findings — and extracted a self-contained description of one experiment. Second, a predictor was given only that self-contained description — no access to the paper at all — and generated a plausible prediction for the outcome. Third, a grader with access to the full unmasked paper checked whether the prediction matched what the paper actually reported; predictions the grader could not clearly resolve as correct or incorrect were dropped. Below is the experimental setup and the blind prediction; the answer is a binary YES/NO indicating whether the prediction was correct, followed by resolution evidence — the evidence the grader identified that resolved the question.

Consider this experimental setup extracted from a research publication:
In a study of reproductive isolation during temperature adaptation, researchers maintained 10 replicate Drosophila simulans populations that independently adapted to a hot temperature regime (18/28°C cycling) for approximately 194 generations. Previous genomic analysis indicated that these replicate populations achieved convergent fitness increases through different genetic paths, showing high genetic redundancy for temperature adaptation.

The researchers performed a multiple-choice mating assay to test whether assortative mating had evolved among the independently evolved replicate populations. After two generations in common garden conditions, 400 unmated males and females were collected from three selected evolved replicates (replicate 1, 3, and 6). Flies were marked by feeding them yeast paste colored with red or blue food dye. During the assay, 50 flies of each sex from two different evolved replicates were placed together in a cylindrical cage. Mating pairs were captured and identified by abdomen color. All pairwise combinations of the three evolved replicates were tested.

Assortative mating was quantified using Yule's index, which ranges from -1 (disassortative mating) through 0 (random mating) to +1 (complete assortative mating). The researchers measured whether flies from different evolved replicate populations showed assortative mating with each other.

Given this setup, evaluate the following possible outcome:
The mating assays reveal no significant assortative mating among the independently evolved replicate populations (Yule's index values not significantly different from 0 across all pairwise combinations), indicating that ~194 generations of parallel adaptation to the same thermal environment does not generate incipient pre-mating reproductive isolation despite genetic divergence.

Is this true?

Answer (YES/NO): YES